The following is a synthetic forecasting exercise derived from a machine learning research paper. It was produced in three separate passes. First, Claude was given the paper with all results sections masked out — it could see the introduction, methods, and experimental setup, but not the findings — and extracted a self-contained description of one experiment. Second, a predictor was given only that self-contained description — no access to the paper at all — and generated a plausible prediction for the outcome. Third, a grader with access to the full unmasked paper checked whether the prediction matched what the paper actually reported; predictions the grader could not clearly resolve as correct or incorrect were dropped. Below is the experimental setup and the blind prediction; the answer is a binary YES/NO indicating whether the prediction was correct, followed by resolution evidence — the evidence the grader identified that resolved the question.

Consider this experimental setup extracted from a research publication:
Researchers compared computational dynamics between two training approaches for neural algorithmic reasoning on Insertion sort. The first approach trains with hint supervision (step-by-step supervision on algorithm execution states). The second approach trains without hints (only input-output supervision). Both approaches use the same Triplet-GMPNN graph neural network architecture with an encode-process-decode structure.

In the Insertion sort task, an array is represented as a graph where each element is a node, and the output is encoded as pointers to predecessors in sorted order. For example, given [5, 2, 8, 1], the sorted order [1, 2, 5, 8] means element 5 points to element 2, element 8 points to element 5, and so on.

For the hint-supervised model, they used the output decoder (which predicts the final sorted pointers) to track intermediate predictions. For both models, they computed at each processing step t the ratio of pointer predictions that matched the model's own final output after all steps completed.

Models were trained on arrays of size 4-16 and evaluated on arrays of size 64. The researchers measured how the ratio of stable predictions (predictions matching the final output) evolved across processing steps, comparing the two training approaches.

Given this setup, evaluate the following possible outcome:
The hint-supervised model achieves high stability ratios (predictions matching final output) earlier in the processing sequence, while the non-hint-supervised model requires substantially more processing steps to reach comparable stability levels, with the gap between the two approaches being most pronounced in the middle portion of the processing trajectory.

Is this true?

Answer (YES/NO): NO